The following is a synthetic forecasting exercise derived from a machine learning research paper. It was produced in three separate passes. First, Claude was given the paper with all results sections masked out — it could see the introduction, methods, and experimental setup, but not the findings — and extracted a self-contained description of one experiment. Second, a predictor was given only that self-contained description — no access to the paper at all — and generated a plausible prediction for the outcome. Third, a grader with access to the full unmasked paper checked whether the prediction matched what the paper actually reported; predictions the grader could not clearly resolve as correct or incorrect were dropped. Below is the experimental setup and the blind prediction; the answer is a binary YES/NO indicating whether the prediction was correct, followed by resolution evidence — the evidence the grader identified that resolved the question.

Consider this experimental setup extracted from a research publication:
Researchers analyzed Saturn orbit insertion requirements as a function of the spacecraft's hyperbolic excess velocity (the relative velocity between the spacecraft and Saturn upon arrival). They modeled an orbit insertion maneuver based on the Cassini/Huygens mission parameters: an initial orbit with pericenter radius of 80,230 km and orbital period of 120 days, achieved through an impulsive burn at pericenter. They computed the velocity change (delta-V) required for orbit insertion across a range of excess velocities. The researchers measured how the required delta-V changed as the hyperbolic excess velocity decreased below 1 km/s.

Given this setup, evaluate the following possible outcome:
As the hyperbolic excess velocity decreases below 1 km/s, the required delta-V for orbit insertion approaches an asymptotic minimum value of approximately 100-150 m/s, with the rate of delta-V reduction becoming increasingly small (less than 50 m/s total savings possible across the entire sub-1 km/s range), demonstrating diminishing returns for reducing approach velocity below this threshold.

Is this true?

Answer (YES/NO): YES